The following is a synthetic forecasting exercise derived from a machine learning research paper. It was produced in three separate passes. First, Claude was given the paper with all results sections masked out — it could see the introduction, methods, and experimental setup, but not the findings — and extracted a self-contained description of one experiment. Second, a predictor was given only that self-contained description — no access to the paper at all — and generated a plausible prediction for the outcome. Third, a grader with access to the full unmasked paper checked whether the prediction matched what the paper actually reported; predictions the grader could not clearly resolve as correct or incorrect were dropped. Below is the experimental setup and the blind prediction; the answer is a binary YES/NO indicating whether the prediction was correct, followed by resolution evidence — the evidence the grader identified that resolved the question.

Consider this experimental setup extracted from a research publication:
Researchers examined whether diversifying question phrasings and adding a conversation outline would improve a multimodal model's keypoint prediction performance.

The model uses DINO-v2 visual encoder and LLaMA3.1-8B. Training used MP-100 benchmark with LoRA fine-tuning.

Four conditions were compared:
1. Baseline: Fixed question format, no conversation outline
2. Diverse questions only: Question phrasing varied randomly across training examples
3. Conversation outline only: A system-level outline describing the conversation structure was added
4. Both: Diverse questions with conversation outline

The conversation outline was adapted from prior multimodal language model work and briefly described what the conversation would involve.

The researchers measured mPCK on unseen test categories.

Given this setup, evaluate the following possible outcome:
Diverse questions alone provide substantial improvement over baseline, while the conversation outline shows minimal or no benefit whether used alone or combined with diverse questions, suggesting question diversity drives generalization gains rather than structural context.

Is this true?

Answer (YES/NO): NO